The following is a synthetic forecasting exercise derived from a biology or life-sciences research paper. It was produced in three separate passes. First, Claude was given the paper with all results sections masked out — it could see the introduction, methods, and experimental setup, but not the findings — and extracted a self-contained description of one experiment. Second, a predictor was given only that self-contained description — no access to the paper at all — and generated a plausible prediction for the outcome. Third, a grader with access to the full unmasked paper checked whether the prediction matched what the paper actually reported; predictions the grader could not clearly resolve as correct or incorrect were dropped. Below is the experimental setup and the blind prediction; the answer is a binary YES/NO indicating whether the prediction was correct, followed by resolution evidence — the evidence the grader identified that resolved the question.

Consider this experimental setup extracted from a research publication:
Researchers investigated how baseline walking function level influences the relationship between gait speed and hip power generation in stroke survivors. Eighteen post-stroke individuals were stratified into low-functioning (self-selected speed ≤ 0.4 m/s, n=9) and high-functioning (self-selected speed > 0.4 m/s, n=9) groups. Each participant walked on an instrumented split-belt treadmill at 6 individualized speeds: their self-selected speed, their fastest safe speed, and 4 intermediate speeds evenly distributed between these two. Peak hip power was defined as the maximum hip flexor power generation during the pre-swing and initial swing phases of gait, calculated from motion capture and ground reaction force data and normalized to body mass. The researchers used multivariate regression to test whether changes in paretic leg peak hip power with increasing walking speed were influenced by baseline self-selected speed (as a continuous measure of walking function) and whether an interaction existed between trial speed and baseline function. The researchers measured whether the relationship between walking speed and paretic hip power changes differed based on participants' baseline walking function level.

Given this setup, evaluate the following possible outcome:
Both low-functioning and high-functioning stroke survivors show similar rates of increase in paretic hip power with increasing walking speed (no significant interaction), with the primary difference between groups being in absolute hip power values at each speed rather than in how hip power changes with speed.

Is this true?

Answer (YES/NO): NO